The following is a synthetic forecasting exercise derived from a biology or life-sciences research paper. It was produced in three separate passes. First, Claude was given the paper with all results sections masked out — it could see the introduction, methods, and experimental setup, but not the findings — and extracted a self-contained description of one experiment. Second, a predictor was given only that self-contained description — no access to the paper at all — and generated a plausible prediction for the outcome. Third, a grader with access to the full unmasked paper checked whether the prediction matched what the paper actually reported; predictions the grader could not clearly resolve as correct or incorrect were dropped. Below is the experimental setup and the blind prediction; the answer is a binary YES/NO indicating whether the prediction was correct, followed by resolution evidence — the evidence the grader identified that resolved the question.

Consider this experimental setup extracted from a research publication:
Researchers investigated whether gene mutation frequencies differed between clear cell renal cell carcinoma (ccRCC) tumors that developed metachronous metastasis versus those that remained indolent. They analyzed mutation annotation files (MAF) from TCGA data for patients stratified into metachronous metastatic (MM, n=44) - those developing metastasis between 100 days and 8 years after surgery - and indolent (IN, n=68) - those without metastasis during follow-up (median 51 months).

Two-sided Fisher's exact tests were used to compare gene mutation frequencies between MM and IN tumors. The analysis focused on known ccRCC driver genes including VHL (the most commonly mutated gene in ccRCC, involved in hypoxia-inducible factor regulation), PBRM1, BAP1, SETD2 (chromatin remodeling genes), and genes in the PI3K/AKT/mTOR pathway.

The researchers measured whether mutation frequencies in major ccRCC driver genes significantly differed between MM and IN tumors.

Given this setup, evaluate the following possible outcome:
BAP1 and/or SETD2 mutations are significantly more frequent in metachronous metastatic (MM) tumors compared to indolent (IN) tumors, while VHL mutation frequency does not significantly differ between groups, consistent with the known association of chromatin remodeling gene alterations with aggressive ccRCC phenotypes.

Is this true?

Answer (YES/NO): NO